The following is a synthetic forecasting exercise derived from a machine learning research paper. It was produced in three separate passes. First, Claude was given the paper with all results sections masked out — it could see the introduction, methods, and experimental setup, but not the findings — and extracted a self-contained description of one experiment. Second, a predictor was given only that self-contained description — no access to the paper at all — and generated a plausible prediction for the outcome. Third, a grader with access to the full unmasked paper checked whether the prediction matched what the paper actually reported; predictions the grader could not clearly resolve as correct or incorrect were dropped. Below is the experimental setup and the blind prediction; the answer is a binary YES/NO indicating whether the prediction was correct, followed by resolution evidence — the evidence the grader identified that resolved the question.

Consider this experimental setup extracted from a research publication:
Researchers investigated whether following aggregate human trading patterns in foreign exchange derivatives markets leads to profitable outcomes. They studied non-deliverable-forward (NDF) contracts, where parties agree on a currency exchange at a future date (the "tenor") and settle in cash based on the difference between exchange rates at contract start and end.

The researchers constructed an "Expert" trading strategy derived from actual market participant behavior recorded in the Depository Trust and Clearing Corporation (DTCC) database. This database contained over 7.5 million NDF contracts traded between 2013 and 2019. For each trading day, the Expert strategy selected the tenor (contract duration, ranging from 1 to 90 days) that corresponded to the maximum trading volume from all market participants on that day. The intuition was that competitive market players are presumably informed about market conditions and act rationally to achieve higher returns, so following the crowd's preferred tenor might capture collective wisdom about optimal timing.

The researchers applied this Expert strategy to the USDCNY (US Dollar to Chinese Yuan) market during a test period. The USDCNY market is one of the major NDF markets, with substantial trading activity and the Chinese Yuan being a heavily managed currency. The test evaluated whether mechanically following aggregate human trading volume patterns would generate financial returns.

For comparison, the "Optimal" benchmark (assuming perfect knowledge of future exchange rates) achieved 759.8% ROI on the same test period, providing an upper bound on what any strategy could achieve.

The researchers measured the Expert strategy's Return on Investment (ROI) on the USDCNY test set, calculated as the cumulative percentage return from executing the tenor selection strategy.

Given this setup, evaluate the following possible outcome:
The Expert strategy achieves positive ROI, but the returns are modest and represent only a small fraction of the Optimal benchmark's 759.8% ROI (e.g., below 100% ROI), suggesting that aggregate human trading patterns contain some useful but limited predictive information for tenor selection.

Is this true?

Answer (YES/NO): NO